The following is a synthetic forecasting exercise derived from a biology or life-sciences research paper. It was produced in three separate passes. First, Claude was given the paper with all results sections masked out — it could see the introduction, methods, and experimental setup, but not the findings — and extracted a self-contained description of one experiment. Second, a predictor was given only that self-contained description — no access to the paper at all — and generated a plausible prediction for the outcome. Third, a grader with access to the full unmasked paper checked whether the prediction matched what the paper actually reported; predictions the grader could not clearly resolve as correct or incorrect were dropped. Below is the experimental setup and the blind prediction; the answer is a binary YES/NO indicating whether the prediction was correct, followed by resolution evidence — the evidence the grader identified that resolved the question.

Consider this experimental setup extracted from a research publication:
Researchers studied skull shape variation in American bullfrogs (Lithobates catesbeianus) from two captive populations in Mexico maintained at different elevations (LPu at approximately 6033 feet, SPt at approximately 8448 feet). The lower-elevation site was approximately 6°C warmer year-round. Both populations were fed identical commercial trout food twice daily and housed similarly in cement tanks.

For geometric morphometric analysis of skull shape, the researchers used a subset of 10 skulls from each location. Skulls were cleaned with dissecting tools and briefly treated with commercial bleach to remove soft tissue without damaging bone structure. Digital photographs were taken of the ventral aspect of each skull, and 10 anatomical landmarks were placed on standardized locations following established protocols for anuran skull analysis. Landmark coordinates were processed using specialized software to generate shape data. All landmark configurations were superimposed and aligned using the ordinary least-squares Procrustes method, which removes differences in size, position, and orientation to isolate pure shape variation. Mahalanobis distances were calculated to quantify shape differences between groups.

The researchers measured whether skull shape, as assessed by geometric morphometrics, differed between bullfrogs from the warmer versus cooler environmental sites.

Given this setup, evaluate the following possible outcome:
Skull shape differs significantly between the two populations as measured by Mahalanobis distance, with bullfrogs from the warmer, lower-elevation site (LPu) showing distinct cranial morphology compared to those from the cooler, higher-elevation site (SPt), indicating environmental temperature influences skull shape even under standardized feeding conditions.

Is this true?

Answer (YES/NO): NO